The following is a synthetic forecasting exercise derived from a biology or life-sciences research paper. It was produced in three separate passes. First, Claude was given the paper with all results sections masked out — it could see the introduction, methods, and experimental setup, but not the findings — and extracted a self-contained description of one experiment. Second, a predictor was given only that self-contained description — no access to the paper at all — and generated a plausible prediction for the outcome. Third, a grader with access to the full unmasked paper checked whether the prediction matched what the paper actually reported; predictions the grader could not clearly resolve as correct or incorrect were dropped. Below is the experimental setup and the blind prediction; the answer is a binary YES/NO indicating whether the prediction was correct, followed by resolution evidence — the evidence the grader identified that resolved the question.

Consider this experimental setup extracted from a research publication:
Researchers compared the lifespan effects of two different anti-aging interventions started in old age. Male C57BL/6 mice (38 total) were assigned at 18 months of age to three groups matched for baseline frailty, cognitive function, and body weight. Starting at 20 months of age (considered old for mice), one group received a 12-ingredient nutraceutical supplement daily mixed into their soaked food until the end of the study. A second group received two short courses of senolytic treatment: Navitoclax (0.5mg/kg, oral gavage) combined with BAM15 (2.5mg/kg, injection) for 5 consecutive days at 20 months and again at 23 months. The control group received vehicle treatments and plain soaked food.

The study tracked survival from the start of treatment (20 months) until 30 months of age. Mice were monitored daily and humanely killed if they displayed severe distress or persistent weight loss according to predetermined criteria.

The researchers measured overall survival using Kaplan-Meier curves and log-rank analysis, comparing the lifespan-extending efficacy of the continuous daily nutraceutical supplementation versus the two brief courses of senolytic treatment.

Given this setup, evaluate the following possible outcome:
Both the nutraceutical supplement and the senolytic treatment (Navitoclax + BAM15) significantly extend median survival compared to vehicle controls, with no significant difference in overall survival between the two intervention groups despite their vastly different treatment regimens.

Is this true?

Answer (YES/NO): YES